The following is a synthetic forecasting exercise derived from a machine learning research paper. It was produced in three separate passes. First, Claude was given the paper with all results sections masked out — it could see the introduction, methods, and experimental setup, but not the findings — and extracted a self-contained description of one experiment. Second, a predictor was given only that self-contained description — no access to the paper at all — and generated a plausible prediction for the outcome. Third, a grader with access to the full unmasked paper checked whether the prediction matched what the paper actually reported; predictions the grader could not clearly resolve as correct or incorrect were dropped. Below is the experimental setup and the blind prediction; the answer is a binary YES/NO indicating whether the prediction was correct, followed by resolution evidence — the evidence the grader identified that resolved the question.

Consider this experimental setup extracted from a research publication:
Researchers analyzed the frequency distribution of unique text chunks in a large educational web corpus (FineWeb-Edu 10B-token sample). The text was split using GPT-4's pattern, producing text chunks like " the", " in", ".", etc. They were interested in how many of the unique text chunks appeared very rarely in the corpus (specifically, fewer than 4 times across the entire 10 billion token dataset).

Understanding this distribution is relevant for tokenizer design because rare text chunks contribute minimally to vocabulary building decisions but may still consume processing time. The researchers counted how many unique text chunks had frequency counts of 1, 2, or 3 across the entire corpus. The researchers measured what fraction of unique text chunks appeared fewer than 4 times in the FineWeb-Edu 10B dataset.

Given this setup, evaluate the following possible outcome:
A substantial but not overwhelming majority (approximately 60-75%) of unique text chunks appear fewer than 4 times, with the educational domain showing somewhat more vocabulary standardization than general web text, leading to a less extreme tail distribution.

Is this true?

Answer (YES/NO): YES